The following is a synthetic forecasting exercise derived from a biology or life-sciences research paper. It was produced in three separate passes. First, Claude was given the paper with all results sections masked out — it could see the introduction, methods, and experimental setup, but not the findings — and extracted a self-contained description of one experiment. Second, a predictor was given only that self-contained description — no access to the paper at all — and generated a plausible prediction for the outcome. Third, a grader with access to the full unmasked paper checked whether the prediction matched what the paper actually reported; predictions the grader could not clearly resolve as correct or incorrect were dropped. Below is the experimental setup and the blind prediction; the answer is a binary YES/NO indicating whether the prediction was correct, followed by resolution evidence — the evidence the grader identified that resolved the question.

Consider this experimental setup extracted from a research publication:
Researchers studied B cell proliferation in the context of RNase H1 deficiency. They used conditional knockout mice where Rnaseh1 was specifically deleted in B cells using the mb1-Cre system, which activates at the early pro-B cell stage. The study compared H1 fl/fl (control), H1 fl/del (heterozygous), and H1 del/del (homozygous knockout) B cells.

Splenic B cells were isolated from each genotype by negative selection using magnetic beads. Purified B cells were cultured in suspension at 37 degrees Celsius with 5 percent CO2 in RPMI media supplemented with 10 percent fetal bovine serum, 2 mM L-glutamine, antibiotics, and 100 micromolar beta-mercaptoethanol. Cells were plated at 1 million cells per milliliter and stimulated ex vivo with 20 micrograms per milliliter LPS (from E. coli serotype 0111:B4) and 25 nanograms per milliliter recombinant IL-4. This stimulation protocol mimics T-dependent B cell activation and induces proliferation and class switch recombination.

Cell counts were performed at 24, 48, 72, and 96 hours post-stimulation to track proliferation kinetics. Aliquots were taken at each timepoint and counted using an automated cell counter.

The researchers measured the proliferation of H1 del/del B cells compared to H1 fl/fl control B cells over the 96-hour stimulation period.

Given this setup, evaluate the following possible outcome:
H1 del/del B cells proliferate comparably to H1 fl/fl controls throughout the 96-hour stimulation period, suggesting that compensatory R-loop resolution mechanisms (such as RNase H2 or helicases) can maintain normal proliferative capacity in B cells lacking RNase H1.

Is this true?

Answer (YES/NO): NO